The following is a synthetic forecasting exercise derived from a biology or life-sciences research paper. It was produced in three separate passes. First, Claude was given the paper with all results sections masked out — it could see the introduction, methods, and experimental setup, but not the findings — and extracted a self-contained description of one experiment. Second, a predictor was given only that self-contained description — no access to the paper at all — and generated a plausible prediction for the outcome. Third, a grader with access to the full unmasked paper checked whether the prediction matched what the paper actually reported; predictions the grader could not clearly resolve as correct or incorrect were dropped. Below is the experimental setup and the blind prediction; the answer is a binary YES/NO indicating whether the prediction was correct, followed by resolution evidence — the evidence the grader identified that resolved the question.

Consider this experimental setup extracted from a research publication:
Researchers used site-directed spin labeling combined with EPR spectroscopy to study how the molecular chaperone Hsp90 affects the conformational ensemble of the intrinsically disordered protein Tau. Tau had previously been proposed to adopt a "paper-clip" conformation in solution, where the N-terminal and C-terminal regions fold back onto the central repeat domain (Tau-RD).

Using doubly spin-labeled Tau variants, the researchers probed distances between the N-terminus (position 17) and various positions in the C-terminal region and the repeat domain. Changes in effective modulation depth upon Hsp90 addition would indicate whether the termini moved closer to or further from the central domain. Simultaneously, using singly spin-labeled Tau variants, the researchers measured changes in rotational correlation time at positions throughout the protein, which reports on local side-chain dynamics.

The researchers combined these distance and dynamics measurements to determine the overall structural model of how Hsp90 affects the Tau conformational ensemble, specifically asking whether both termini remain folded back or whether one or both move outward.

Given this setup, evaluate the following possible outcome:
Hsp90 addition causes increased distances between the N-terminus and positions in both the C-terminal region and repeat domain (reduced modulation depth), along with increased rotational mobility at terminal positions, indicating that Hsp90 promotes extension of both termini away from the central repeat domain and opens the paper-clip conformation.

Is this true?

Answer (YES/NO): NO